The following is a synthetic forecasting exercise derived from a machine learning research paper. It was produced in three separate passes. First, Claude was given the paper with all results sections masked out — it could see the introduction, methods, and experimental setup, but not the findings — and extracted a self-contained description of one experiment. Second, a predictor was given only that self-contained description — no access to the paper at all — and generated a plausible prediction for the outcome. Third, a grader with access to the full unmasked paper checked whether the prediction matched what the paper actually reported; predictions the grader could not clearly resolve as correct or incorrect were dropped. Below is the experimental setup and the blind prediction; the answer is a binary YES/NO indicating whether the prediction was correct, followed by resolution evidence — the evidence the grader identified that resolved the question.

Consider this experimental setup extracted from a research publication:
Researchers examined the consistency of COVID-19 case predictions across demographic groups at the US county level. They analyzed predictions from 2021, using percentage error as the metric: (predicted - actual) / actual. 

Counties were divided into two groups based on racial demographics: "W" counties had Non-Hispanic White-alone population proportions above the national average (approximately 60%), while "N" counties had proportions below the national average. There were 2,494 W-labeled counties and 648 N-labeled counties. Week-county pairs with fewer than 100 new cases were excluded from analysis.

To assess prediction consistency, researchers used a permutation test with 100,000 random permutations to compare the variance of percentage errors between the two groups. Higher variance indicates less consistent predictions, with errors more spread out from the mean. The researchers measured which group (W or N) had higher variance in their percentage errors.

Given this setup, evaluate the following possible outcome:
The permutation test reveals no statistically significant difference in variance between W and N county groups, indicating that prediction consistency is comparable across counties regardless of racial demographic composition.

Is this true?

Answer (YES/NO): NO